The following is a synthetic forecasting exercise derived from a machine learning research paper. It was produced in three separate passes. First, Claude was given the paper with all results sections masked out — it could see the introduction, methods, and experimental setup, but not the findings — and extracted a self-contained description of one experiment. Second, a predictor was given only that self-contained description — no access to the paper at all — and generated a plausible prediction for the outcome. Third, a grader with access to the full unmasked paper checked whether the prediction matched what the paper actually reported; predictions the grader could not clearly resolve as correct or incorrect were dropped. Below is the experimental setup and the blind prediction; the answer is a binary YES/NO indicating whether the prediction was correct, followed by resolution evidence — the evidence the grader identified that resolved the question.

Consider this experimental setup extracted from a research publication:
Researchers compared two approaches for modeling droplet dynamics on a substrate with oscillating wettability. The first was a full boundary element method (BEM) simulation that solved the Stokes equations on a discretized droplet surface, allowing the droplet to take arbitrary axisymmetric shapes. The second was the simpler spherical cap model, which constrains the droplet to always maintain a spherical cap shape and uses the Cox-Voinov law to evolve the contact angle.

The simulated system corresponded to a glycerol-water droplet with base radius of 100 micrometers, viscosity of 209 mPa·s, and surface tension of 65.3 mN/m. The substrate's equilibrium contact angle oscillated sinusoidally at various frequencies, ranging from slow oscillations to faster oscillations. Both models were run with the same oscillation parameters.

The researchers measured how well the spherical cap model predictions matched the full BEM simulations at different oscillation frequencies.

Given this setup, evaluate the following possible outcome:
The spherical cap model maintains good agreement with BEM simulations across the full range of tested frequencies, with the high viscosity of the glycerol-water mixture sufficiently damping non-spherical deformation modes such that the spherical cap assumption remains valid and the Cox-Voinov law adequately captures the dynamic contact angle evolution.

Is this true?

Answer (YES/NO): NO